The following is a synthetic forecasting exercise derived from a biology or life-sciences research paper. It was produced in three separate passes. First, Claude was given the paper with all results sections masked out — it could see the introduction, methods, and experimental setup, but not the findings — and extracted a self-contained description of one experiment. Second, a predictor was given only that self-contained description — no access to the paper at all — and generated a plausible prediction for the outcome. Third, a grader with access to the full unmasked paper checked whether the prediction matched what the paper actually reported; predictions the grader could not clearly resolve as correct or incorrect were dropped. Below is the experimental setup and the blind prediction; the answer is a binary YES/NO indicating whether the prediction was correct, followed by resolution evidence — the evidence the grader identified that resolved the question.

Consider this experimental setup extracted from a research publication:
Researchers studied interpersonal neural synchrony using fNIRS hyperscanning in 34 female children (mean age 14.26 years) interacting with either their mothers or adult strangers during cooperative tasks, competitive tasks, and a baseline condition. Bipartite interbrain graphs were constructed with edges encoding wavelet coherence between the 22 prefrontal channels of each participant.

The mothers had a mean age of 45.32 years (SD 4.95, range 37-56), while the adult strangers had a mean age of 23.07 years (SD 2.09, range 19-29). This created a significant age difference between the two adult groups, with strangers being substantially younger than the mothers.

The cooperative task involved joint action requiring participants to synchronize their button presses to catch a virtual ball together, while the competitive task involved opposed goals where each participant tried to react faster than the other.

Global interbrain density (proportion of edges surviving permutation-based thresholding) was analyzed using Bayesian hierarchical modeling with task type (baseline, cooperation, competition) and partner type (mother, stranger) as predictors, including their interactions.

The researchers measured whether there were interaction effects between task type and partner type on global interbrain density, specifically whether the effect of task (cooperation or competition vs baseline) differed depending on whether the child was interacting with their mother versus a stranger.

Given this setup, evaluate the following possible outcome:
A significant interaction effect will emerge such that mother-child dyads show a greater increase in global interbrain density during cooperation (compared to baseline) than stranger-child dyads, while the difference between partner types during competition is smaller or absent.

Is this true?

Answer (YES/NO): NO